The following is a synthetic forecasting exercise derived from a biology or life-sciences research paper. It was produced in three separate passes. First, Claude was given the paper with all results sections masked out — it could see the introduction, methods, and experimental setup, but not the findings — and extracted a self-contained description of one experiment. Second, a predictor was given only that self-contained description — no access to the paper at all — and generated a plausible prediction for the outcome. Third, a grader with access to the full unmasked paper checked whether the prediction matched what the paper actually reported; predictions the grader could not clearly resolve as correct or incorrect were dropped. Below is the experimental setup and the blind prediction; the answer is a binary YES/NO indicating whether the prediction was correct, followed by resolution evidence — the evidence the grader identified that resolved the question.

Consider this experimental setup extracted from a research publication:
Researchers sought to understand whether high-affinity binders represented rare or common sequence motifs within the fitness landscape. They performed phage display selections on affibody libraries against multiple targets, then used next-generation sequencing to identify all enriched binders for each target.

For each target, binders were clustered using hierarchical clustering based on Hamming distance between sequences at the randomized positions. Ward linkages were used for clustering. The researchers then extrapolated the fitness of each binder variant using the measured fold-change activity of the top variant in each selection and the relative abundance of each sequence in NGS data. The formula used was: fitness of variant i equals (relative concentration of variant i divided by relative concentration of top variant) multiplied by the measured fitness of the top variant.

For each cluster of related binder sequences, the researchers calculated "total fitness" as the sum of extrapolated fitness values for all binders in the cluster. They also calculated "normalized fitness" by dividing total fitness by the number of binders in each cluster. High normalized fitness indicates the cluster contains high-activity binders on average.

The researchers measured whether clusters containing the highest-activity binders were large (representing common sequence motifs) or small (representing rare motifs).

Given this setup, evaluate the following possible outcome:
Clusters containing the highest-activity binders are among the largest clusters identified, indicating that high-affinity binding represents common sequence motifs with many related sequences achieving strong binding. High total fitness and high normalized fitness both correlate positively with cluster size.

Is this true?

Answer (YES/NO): NO